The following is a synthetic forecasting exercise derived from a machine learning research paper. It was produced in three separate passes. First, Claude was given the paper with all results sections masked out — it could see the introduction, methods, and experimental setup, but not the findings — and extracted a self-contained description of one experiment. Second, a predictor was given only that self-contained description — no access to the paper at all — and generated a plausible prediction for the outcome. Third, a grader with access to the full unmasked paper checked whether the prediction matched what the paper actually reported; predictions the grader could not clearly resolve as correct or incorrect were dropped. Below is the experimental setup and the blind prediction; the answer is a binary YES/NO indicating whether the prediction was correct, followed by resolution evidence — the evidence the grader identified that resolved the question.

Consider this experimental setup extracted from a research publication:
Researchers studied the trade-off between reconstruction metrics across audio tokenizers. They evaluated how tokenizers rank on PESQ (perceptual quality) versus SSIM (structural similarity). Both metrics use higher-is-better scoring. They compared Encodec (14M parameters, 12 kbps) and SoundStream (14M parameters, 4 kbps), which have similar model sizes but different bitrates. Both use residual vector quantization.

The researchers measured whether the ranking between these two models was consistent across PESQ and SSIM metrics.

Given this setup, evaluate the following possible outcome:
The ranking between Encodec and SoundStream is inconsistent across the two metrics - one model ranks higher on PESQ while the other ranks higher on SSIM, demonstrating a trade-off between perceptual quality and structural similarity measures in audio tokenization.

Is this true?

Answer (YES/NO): YES